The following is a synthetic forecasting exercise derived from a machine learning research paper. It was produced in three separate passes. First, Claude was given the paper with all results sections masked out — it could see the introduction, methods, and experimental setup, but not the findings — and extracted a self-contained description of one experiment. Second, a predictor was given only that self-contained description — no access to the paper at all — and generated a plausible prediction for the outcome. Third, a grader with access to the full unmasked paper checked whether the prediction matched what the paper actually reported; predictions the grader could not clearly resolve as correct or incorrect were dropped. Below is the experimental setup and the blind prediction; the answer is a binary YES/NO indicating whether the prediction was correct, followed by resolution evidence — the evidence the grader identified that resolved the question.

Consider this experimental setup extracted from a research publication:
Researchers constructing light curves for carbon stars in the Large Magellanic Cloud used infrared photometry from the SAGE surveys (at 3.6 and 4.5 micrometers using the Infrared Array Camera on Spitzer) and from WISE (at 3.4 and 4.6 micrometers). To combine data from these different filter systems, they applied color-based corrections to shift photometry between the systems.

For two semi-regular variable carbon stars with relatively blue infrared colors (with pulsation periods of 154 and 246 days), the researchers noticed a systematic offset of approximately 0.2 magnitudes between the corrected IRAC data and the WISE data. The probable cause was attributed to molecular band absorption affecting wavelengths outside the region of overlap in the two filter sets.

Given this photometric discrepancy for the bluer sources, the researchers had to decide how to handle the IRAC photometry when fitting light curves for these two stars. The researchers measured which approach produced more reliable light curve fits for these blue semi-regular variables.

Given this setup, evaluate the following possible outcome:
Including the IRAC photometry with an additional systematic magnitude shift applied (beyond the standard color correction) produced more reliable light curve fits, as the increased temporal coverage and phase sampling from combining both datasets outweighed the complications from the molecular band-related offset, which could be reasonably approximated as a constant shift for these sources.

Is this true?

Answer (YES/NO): NO